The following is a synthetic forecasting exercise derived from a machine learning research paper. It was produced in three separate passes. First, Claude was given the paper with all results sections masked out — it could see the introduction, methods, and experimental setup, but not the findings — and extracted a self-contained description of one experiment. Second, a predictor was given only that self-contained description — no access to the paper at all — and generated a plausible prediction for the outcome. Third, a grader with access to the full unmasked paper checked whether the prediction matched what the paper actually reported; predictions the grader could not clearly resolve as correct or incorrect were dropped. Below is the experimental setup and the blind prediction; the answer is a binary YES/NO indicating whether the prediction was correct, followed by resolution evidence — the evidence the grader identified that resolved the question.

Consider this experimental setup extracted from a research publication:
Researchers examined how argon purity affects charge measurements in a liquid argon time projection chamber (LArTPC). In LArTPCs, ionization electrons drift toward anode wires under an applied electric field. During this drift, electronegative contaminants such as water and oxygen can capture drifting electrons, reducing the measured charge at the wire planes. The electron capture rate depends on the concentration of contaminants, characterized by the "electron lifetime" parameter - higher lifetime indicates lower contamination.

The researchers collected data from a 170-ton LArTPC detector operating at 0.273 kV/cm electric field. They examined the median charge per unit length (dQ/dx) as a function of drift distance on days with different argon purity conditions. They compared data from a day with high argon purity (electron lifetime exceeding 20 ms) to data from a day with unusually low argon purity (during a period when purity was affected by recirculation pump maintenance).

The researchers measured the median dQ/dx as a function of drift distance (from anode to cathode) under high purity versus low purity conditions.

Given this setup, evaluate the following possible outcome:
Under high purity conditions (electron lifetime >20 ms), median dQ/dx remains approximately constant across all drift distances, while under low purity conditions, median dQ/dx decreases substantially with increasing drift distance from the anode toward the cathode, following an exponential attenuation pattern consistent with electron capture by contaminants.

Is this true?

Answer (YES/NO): NO